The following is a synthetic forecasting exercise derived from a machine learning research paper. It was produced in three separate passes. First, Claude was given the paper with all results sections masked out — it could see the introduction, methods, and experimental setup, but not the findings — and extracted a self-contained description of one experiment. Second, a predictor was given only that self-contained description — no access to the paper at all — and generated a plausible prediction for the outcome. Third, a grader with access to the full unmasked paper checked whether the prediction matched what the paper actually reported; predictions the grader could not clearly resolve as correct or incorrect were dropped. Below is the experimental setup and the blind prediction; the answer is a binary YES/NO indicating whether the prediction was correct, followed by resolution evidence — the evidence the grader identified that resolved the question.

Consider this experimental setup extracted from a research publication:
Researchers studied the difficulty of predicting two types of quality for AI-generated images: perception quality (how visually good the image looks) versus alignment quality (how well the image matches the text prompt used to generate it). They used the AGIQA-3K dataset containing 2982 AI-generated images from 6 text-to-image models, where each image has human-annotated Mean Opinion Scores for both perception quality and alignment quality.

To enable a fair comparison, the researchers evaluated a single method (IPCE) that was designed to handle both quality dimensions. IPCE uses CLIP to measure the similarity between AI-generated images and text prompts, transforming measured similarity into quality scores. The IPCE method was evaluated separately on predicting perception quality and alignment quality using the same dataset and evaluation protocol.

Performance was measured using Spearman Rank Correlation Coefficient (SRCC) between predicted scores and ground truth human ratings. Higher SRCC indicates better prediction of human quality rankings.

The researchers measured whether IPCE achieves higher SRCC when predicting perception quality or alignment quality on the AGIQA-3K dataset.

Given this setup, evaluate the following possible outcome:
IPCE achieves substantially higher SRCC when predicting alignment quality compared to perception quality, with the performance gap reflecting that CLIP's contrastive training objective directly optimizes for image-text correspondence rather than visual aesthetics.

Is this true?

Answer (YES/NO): NO